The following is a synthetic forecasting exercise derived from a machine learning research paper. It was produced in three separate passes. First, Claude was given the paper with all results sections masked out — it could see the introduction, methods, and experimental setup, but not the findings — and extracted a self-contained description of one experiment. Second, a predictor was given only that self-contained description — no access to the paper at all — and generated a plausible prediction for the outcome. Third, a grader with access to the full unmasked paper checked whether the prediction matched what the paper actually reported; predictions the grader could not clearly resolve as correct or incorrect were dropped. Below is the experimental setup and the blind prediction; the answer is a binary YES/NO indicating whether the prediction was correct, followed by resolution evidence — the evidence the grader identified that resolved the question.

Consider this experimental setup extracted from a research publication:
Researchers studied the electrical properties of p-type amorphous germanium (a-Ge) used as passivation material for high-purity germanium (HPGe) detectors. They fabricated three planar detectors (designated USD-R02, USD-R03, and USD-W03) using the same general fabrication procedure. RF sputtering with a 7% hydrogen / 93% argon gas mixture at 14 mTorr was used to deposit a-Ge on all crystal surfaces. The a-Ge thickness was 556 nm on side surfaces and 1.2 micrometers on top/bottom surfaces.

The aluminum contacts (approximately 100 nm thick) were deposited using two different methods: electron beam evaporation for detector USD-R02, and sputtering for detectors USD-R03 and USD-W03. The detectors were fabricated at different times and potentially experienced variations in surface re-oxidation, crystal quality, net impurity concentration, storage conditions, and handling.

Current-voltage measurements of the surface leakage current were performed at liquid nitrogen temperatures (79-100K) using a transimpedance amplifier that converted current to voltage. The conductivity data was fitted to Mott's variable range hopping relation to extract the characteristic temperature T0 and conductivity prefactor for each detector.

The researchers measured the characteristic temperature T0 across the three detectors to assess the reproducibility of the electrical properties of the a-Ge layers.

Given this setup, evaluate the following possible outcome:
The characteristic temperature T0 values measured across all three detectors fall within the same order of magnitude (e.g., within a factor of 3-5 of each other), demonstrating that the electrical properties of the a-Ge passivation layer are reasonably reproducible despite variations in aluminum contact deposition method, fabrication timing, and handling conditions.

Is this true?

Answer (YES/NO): YES